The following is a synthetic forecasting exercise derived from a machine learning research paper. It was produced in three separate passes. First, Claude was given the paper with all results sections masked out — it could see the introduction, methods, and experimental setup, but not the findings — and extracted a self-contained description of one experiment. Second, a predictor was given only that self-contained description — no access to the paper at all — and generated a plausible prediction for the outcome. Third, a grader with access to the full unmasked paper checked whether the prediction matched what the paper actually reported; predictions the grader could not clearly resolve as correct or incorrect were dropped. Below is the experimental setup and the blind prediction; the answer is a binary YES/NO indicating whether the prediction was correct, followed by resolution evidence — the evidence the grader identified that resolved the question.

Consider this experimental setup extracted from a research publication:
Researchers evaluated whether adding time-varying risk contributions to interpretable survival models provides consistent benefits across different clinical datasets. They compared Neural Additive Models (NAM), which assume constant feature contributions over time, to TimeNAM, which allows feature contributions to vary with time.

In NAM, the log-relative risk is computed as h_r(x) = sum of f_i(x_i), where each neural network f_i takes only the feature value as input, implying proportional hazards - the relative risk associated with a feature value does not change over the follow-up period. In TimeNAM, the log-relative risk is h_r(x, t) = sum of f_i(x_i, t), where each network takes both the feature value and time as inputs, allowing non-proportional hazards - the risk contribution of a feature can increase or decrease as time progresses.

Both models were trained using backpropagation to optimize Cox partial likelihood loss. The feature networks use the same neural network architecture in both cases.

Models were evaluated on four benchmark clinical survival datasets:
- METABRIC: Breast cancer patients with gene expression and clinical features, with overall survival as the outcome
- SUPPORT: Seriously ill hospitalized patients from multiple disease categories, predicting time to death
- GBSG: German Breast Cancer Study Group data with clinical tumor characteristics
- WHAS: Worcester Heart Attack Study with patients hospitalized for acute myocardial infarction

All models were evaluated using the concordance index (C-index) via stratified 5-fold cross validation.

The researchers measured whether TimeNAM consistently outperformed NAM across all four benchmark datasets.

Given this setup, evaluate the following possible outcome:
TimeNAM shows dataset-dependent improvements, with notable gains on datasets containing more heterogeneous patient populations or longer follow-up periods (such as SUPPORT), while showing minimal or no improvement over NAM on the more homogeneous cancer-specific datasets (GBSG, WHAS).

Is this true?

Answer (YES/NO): NO